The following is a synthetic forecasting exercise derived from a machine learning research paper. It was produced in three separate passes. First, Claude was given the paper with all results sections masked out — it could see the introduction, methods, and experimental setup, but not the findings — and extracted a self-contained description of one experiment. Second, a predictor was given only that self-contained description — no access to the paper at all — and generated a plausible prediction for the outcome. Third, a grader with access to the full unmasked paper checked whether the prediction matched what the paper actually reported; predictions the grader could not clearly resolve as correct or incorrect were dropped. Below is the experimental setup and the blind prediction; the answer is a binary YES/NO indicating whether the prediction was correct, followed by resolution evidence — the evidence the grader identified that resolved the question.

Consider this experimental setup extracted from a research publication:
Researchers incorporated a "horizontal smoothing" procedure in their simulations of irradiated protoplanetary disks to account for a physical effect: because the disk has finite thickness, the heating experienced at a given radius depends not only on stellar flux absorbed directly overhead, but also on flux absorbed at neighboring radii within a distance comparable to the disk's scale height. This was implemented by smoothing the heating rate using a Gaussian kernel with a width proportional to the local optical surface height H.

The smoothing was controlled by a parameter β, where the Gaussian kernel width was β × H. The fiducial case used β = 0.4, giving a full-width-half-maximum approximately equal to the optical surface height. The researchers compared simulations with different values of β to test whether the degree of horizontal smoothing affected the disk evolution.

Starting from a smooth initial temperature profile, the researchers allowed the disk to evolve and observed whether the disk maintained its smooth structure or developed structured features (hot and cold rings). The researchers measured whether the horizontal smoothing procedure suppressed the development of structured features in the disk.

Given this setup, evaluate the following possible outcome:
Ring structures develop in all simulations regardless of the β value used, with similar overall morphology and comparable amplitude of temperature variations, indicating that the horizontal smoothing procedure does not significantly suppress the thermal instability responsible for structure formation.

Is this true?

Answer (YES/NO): NO